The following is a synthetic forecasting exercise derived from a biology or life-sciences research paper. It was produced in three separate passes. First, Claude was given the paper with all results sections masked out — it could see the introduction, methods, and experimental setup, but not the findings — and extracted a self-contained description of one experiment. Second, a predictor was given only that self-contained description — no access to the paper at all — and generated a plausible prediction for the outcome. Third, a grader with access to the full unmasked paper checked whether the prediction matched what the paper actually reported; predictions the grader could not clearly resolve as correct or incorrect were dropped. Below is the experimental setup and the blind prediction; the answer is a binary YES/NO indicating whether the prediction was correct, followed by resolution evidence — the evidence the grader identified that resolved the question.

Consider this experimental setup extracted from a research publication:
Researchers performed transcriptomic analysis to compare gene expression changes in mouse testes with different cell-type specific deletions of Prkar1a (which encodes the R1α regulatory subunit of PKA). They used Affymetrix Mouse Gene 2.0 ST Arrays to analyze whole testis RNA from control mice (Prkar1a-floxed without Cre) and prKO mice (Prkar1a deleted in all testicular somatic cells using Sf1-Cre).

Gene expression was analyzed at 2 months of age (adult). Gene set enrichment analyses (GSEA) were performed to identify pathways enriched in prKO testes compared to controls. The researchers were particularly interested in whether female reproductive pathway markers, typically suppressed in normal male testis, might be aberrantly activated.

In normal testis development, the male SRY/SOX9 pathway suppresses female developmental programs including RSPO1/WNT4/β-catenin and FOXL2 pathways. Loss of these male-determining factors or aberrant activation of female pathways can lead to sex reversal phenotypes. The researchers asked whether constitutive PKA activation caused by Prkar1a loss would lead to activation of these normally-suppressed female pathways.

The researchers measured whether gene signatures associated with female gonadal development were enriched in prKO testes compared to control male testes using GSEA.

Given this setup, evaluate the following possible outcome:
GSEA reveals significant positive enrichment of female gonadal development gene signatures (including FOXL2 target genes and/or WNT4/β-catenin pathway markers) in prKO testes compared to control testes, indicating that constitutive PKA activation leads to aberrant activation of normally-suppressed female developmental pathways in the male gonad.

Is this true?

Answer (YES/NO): NO